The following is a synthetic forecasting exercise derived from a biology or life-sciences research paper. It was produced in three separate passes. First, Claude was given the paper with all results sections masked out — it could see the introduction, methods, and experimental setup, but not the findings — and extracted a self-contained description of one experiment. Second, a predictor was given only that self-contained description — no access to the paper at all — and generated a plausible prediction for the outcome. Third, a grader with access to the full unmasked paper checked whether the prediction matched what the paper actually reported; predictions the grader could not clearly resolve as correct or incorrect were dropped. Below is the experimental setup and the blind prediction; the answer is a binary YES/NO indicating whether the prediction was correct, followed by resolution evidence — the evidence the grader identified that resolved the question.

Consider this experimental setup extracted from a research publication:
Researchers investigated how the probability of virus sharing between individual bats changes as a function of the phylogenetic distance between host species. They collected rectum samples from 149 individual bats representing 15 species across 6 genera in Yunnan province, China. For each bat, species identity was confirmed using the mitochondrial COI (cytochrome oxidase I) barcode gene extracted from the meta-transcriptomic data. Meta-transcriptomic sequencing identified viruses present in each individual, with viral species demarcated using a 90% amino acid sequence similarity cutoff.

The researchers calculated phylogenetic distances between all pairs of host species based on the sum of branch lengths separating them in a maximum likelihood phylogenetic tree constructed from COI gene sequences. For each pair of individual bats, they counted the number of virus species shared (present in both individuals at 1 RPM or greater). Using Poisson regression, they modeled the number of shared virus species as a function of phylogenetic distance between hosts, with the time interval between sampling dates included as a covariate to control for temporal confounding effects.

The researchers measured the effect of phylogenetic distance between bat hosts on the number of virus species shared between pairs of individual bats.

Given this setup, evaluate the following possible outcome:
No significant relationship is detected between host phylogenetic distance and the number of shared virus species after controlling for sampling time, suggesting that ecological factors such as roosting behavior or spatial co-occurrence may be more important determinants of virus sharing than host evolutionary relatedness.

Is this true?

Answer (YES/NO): NO